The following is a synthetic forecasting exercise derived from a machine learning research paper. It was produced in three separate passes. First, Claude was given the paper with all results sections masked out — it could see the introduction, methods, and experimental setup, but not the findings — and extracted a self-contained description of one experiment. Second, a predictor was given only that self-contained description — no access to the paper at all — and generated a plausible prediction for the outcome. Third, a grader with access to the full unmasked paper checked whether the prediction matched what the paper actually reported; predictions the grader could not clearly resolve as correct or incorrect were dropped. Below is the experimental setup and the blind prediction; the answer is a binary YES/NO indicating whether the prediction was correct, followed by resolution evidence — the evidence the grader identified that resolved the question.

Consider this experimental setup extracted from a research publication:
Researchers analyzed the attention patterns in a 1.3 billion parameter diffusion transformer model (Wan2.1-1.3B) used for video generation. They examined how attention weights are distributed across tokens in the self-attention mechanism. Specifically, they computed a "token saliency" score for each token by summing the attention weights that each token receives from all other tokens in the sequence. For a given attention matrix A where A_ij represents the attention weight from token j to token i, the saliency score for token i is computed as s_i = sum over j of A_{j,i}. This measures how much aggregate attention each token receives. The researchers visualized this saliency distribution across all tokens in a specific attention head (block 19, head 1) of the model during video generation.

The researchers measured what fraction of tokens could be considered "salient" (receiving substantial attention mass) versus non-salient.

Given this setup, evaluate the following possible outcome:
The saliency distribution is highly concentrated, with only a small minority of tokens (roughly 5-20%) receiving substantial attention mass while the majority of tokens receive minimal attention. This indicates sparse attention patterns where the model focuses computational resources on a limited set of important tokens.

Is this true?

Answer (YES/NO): YES